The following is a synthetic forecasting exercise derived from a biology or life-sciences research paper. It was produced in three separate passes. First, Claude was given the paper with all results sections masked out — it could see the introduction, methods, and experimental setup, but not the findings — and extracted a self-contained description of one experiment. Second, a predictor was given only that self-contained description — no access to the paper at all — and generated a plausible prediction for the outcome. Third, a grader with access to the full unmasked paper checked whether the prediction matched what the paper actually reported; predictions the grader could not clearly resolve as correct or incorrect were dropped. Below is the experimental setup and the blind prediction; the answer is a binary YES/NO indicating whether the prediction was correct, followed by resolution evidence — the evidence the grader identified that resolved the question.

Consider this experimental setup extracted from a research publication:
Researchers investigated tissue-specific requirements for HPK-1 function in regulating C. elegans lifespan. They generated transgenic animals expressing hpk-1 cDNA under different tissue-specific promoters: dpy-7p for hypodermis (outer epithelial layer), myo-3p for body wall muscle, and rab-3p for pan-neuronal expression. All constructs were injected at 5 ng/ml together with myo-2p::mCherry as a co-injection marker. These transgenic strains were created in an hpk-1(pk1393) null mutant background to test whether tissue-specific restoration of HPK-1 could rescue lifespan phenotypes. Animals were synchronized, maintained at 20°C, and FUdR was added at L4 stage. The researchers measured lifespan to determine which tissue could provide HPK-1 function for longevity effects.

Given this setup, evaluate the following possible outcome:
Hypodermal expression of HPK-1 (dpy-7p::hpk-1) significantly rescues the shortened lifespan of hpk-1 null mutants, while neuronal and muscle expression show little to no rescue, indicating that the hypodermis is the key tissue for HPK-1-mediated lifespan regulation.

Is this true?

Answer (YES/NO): NO